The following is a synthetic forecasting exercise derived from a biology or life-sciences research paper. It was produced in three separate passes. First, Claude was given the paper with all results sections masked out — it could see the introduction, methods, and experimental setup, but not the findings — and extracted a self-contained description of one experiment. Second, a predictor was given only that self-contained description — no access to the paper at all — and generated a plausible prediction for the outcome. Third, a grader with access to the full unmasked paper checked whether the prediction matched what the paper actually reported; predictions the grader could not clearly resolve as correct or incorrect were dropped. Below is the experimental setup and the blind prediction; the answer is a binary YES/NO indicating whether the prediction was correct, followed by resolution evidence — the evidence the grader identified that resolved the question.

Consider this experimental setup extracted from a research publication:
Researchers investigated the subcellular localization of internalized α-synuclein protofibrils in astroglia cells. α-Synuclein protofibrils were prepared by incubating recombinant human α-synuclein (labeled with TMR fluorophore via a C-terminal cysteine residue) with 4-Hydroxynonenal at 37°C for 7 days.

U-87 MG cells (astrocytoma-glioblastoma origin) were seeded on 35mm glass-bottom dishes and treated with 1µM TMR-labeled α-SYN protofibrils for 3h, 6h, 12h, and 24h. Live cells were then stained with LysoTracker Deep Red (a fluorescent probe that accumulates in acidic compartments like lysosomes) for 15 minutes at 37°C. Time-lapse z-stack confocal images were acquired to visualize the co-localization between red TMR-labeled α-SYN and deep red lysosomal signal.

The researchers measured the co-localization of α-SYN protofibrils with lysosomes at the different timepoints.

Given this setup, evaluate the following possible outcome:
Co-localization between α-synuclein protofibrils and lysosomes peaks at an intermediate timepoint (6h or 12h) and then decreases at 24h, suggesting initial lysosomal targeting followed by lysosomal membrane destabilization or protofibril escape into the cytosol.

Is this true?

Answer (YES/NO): NO